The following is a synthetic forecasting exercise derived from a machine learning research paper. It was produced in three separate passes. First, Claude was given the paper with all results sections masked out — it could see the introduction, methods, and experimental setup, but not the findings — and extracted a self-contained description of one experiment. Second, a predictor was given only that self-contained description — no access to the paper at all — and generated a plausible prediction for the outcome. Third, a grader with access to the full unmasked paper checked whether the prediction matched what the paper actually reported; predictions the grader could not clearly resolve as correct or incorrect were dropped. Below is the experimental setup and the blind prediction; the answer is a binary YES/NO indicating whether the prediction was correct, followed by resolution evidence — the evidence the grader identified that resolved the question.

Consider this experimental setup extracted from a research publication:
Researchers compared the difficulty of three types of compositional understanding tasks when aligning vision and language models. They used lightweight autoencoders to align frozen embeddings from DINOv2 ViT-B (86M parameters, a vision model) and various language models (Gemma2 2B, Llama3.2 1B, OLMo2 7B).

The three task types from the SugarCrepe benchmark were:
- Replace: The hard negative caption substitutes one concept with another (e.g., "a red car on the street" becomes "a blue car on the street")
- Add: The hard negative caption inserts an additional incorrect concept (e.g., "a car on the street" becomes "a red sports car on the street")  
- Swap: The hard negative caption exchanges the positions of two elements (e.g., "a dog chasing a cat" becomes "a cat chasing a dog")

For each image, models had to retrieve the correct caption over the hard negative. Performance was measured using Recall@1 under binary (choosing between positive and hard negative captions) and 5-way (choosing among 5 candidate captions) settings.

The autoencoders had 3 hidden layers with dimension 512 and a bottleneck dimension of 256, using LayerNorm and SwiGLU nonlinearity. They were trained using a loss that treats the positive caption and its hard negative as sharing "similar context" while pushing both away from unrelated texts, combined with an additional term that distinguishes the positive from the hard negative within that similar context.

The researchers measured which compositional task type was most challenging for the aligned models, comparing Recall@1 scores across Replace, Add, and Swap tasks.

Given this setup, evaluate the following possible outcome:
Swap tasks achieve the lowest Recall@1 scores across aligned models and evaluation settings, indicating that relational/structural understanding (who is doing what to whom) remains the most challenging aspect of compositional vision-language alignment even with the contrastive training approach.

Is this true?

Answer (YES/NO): YES